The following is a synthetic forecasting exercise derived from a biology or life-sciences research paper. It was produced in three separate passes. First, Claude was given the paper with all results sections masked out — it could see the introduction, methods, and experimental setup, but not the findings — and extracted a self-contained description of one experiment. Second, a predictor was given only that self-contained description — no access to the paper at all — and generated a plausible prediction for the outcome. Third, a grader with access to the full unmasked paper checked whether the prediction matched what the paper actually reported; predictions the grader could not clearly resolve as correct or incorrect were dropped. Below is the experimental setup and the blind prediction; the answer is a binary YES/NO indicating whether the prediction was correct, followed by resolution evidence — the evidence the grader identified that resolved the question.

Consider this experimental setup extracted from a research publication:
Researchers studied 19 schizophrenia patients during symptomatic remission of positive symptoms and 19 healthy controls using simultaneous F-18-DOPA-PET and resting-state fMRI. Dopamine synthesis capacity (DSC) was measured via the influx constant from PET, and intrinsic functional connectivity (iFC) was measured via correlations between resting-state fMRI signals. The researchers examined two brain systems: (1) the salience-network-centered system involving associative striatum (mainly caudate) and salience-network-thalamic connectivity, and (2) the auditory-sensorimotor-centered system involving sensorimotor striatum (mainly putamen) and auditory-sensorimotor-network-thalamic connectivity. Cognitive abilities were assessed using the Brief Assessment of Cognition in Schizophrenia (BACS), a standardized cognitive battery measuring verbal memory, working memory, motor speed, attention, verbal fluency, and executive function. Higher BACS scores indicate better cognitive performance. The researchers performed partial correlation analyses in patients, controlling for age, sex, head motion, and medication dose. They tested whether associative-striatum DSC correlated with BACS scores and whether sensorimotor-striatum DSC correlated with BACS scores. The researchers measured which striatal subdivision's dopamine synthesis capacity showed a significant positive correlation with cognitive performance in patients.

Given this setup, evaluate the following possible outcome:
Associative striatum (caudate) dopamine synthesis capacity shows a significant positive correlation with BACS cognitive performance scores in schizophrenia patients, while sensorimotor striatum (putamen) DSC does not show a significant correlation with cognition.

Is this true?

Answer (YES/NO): YES